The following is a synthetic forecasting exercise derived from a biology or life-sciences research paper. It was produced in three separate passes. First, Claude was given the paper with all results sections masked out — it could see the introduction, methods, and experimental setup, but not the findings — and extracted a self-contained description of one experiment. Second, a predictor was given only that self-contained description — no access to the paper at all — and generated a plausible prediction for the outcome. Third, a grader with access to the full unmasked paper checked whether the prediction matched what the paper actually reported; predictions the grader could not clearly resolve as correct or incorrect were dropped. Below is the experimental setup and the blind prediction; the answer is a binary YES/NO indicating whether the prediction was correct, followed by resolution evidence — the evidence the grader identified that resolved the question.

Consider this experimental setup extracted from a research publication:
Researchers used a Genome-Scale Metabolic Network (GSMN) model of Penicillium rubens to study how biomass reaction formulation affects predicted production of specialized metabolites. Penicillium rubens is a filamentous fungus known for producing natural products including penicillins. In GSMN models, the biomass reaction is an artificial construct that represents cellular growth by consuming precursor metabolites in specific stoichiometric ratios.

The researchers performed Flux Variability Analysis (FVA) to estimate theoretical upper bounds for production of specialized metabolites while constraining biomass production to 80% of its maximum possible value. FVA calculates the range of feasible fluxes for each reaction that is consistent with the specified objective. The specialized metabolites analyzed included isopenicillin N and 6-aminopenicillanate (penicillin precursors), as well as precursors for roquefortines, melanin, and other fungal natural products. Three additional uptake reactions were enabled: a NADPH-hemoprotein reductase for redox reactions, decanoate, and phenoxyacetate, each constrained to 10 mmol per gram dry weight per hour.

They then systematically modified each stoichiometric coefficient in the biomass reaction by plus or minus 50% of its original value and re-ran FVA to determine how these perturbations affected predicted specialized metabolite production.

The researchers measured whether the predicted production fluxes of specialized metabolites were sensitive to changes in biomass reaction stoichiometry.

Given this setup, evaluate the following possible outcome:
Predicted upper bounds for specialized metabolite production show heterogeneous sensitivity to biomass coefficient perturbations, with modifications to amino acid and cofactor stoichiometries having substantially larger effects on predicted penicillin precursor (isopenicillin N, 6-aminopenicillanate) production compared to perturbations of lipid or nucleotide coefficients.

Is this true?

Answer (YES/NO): NO